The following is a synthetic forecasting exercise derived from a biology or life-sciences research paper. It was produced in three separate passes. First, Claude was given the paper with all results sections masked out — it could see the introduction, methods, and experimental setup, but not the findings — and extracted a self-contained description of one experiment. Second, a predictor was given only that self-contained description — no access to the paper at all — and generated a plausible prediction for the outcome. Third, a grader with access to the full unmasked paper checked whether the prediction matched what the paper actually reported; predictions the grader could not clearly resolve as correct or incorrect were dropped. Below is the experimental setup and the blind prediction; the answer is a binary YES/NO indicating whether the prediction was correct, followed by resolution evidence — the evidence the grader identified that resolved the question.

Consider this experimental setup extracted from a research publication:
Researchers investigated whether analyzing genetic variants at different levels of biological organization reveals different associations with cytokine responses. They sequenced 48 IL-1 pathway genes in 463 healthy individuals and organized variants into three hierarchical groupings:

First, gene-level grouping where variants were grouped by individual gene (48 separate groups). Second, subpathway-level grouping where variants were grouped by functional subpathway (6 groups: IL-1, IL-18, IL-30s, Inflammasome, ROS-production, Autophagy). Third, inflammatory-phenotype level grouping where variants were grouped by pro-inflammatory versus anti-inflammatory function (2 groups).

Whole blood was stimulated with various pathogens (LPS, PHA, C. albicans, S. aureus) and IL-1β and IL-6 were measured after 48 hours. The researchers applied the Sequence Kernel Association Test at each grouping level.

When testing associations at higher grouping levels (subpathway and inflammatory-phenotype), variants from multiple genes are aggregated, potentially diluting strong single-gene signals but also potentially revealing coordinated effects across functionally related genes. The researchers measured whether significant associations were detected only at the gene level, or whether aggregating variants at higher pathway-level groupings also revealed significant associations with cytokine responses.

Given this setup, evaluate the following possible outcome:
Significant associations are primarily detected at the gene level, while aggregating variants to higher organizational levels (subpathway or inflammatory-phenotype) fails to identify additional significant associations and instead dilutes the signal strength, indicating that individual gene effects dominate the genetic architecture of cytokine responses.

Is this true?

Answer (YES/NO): NO